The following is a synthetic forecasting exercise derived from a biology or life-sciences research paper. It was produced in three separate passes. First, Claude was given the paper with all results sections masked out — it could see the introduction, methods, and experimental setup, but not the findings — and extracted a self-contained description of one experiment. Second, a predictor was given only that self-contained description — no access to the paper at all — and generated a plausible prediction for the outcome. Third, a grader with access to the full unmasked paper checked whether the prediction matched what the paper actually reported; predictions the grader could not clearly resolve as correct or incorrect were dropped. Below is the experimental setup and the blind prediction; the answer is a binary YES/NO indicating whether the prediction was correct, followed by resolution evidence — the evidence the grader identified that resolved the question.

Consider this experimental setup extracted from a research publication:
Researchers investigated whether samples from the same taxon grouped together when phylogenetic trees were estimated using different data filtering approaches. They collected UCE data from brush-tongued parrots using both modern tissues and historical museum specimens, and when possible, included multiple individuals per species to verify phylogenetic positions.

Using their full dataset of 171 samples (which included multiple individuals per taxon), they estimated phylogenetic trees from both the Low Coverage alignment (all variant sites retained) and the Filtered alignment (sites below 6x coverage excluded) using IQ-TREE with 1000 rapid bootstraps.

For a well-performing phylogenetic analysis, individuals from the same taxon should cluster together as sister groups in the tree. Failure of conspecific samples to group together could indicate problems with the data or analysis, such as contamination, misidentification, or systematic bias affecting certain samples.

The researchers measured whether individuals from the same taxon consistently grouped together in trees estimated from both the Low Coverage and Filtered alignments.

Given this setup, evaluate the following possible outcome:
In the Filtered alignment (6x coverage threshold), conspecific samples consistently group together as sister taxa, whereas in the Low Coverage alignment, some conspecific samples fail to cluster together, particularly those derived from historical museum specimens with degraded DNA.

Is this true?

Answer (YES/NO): YES